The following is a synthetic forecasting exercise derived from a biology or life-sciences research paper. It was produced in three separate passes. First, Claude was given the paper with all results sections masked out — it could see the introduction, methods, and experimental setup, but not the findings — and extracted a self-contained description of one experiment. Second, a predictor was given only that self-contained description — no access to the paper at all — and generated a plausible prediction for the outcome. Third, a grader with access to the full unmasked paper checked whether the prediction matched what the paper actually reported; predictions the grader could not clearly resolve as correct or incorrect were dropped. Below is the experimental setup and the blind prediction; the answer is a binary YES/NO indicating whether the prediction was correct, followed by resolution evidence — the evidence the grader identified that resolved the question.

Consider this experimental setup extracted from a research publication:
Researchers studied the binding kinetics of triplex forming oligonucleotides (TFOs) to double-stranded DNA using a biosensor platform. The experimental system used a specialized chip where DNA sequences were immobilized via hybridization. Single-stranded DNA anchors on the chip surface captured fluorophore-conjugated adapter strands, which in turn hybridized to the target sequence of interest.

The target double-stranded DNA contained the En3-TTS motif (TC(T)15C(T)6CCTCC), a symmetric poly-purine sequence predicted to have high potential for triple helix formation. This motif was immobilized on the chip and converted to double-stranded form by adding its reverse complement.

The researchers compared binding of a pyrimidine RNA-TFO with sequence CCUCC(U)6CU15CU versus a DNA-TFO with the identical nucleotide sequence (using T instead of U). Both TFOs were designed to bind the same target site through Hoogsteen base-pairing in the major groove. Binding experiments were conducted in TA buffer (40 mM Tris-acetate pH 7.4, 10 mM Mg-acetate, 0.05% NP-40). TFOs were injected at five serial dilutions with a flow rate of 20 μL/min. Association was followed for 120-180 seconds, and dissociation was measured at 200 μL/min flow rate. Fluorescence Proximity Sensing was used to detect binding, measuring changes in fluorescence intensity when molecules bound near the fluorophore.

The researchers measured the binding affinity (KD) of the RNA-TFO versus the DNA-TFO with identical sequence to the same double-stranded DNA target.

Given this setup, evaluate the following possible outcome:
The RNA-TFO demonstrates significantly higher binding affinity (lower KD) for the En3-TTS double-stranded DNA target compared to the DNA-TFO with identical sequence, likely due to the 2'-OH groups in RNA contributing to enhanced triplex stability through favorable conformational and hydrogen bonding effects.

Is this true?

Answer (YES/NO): NO